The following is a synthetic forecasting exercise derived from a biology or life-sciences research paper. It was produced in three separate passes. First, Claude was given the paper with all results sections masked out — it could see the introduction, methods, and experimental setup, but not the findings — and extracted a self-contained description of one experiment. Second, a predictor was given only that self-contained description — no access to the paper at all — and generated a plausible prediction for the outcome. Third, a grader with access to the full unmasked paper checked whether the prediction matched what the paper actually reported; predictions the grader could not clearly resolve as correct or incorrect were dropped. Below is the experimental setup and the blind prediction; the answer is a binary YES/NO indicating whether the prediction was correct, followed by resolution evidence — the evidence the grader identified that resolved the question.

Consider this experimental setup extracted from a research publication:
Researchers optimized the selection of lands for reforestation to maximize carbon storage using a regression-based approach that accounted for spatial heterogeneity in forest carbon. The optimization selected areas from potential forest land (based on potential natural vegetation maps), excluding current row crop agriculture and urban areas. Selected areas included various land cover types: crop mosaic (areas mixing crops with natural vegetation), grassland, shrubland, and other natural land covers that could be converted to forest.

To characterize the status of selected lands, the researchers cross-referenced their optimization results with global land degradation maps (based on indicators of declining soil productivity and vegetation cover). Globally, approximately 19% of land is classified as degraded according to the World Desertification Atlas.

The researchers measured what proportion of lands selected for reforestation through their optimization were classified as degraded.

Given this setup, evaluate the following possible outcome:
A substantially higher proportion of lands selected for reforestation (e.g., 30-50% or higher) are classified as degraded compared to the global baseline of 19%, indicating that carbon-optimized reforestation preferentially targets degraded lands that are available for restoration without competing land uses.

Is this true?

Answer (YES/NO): NO